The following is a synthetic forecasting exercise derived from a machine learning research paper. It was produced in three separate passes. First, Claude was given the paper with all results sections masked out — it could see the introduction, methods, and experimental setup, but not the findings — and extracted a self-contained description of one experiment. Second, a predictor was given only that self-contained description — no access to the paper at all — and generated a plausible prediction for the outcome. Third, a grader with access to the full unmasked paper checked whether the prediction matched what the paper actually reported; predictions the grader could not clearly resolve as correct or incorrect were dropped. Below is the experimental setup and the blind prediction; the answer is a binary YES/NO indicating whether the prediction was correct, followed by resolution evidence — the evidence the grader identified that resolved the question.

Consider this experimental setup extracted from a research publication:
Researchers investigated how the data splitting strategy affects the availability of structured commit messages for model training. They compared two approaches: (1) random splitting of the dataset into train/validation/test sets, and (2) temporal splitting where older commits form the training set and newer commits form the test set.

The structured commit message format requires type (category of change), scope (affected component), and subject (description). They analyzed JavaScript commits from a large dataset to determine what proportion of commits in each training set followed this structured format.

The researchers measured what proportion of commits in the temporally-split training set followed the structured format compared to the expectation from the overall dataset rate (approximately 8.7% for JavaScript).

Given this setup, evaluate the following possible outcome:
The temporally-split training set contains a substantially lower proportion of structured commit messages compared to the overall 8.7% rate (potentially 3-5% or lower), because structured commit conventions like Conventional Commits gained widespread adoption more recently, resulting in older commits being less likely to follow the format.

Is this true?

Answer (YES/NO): NO